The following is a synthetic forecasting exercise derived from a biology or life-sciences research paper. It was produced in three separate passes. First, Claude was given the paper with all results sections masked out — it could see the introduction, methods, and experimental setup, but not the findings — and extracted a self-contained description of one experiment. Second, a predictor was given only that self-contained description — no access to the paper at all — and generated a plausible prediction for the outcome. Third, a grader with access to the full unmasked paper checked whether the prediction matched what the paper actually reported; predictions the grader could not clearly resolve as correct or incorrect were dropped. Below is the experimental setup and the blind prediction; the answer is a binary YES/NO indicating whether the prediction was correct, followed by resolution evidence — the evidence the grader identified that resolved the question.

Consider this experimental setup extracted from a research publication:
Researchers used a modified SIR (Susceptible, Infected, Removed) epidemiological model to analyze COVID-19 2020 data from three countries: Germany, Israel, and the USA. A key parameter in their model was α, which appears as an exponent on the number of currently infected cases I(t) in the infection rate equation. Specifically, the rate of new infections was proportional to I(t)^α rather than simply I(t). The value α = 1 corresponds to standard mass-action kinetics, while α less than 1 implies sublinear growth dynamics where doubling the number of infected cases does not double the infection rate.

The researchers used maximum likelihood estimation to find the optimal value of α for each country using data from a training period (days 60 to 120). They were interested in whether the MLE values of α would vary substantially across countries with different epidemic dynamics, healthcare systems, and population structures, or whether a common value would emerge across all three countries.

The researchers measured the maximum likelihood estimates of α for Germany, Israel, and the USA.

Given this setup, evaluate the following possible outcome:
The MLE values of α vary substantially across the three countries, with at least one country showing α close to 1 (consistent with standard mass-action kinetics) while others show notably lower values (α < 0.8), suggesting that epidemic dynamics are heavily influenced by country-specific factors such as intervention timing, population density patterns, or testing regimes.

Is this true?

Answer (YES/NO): NO